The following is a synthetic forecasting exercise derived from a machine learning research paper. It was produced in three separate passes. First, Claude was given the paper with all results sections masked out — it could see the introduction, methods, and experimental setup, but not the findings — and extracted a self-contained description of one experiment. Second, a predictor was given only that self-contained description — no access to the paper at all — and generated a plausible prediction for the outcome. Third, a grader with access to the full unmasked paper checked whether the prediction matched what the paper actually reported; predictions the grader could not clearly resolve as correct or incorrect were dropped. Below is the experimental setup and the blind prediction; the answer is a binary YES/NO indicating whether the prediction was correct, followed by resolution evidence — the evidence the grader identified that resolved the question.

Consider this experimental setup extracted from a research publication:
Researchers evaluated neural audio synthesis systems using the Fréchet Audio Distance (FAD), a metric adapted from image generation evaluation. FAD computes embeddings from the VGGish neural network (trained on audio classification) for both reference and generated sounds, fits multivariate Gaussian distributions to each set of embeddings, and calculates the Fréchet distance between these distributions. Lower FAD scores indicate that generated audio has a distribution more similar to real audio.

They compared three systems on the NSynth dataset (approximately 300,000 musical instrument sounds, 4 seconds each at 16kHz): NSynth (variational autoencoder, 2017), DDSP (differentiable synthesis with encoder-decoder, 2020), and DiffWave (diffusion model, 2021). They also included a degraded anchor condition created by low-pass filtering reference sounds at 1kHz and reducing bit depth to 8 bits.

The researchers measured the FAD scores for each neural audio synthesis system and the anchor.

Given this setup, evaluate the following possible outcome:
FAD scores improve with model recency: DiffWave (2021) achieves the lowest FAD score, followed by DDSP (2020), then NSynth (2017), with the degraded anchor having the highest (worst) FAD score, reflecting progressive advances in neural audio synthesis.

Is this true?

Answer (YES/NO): NO